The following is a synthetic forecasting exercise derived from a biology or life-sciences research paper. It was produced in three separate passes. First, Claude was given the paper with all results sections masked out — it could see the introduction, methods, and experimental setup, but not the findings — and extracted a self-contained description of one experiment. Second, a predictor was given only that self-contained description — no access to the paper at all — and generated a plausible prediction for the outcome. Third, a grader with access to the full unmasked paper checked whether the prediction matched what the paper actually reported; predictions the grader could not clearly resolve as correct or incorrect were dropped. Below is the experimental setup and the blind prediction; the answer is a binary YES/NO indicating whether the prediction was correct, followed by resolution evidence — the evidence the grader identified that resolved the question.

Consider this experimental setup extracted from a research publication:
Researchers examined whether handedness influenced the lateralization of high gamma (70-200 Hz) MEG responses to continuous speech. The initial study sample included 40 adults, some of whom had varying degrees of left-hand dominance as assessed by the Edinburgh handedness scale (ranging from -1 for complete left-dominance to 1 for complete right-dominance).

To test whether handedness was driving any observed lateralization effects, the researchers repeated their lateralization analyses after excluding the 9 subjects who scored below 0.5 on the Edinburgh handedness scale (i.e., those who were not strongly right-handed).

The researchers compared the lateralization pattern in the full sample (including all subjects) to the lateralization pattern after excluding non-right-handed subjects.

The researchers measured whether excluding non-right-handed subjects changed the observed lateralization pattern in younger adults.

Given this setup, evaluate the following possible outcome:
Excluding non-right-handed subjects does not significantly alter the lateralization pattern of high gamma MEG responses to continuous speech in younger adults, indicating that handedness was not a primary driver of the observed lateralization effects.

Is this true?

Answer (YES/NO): NO